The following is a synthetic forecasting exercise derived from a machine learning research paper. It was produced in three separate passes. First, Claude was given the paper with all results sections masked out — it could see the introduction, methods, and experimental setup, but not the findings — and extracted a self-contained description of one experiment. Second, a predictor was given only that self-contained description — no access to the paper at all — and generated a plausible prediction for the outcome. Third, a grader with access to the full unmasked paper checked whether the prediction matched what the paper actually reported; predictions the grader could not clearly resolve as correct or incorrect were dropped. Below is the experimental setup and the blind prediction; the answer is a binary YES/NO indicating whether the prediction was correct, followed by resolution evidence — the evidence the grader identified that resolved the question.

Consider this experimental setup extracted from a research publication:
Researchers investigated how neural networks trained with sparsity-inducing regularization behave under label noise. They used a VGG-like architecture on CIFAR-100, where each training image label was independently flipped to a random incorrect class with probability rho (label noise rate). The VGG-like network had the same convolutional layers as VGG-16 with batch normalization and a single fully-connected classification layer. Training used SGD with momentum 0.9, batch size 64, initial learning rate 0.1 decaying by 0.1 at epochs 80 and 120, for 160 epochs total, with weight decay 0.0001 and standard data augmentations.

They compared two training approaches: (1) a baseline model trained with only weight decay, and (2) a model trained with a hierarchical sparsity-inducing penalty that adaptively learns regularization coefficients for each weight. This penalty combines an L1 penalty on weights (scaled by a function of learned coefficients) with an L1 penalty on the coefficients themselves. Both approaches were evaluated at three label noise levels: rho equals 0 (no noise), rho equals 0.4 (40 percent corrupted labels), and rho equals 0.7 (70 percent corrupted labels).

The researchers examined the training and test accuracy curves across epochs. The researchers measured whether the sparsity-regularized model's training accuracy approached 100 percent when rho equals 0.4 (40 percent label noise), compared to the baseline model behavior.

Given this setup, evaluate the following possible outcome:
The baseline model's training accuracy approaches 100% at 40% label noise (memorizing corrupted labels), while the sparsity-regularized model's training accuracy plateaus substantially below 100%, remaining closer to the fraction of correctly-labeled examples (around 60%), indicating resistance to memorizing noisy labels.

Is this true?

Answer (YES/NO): YES